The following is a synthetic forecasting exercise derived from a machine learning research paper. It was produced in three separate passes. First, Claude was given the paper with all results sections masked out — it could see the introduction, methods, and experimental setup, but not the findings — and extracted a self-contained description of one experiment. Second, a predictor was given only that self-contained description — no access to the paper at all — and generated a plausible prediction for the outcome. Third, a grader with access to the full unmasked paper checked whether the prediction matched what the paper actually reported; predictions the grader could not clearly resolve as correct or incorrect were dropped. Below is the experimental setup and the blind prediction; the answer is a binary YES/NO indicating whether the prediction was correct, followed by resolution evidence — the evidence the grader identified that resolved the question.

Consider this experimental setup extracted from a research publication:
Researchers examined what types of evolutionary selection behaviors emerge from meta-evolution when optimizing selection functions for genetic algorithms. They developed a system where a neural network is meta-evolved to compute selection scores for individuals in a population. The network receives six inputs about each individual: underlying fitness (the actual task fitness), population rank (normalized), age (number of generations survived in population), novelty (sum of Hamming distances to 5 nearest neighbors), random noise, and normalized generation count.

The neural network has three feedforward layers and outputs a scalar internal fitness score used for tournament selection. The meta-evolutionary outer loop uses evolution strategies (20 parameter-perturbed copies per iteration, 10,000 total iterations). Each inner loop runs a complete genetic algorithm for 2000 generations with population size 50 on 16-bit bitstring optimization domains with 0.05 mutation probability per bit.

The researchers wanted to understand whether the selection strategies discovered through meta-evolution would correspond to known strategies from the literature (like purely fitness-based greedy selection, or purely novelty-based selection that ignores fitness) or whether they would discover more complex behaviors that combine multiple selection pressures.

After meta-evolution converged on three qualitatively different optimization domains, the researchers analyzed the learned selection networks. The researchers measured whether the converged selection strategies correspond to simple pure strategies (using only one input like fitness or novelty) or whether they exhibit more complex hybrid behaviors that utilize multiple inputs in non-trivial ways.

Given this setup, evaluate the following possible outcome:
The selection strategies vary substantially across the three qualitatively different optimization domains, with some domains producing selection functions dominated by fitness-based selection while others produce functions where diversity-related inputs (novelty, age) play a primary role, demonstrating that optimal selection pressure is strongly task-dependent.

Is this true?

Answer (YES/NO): YES